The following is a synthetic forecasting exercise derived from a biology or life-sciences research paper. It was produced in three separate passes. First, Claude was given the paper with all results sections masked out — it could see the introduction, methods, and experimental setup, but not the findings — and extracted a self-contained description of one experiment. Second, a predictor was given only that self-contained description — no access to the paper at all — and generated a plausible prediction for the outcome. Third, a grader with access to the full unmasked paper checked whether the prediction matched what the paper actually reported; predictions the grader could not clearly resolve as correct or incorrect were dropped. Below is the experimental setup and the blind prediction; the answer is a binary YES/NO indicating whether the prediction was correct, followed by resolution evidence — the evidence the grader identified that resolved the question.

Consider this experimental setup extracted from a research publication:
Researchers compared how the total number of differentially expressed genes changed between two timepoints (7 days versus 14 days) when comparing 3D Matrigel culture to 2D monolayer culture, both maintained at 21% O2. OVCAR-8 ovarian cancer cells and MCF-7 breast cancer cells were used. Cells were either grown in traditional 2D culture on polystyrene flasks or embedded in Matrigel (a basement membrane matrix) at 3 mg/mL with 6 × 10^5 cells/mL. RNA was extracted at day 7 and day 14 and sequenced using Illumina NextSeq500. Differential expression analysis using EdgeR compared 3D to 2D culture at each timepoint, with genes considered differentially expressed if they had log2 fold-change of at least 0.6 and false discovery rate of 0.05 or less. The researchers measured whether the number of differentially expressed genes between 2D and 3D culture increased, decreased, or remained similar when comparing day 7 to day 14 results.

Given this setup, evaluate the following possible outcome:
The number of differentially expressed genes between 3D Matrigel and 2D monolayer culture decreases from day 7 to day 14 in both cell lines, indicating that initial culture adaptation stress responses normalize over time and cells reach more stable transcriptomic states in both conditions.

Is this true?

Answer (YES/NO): NO